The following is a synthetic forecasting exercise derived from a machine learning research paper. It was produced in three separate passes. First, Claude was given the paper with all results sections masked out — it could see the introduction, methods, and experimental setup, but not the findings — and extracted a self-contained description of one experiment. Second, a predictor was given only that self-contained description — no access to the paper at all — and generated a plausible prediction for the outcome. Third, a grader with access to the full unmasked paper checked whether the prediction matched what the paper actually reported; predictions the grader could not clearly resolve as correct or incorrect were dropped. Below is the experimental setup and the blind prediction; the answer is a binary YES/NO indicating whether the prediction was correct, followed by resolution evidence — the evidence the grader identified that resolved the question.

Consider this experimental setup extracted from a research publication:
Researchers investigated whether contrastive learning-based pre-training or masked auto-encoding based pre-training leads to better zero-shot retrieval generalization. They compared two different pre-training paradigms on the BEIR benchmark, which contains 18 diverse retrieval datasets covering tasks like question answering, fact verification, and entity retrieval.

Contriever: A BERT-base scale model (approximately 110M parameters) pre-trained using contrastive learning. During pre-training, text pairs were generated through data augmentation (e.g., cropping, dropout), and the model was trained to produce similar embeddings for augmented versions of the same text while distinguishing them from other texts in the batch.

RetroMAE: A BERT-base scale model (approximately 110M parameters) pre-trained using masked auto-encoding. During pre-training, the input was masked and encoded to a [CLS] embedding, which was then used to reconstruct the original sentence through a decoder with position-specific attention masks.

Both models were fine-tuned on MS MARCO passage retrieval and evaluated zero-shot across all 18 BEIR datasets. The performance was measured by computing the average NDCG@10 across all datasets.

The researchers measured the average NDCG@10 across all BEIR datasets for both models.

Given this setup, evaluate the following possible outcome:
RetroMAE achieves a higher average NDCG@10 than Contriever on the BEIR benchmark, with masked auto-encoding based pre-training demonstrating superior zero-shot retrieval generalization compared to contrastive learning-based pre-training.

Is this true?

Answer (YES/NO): YES